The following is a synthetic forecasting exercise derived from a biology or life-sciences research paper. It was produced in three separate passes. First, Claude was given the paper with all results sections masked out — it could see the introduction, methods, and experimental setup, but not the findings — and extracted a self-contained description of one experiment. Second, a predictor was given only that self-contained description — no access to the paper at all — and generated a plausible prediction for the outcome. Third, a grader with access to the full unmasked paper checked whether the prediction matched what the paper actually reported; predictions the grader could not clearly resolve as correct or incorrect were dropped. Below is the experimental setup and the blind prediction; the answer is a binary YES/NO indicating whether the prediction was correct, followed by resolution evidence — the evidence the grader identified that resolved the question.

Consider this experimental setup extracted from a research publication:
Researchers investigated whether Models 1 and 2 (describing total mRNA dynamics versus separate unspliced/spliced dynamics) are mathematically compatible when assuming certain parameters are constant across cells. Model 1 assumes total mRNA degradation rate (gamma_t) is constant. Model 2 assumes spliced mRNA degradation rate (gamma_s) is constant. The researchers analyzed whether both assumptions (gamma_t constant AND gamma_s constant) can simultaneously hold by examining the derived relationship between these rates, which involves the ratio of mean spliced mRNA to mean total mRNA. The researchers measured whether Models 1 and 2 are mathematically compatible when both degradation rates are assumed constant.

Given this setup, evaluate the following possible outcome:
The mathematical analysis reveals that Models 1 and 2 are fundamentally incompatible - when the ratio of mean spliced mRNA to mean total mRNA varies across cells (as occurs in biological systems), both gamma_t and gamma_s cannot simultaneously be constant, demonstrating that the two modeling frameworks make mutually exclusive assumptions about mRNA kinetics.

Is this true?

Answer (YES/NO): YES